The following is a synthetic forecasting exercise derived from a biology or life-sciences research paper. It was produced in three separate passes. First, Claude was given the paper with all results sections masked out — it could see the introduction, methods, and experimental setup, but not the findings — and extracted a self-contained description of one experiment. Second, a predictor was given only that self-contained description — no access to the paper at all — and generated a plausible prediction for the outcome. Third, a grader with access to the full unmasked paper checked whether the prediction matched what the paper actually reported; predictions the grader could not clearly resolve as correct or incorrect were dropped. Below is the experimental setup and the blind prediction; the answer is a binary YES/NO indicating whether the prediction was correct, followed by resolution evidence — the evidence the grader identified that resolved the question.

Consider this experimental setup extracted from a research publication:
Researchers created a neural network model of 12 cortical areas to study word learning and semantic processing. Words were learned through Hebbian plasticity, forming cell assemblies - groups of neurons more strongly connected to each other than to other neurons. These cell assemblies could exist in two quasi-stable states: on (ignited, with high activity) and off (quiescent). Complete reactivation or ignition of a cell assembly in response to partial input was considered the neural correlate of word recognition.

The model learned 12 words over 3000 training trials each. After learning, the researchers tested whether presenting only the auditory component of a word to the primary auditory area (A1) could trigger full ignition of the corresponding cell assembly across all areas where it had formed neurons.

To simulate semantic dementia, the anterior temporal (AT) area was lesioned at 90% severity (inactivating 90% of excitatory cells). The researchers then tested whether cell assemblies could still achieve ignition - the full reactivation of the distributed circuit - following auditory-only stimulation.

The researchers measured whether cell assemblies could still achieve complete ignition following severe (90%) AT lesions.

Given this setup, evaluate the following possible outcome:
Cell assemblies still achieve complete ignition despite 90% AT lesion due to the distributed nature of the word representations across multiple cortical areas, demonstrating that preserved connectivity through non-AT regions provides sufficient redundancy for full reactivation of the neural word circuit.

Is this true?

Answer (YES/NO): NO